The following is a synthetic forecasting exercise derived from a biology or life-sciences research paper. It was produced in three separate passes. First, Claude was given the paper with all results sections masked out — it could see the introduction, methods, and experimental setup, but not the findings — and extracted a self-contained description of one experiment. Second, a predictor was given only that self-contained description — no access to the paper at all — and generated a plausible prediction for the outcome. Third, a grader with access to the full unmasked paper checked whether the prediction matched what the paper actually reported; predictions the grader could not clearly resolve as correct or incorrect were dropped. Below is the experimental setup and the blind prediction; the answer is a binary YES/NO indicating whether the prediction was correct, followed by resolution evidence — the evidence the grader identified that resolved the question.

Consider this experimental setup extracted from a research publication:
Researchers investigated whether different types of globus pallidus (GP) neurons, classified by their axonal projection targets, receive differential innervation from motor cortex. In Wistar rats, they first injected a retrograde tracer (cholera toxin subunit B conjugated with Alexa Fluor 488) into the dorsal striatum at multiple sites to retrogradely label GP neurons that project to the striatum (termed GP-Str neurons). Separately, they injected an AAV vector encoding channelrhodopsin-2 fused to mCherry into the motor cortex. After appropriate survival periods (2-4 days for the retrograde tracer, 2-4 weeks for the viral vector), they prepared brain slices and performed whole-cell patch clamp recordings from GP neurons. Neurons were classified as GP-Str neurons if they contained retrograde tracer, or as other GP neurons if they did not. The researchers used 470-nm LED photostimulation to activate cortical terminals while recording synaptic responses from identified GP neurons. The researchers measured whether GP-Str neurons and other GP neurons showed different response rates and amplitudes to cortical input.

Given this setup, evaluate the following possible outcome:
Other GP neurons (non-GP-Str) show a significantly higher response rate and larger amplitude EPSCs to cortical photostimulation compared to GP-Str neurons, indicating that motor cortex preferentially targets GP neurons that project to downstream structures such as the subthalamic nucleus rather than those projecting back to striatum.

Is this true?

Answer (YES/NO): NO